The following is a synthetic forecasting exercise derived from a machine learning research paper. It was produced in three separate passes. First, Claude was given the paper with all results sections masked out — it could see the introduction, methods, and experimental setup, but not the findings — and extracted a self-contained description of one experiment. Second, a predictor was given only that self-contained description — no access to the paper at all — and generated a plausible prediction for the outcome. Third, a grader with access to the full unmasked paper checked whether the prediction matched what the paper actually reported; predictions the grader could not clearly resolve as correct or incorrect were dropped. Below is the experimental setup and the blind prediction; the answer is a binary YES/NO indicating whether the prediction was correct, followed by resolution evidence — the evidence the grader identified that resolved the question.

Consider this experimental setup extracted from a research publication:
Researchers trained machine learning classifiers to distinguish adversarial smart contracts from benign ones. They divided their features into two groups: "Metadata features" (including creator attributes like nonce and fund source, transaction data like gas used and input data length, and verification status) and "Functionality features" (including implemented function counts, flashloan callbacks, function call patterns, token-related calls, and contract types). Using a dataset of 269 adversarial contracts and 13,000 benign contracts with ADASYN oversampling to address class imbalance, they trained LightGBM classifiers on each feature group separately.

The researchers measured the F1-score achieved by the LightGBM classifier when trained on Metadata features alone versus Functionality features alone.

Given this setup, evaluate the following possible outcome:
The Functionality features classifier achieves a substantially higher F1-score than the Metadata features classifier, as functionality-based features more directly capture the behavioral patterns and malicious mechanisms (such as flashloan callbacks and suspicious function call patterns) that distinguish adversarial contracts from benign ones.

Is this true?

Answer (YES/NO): YES